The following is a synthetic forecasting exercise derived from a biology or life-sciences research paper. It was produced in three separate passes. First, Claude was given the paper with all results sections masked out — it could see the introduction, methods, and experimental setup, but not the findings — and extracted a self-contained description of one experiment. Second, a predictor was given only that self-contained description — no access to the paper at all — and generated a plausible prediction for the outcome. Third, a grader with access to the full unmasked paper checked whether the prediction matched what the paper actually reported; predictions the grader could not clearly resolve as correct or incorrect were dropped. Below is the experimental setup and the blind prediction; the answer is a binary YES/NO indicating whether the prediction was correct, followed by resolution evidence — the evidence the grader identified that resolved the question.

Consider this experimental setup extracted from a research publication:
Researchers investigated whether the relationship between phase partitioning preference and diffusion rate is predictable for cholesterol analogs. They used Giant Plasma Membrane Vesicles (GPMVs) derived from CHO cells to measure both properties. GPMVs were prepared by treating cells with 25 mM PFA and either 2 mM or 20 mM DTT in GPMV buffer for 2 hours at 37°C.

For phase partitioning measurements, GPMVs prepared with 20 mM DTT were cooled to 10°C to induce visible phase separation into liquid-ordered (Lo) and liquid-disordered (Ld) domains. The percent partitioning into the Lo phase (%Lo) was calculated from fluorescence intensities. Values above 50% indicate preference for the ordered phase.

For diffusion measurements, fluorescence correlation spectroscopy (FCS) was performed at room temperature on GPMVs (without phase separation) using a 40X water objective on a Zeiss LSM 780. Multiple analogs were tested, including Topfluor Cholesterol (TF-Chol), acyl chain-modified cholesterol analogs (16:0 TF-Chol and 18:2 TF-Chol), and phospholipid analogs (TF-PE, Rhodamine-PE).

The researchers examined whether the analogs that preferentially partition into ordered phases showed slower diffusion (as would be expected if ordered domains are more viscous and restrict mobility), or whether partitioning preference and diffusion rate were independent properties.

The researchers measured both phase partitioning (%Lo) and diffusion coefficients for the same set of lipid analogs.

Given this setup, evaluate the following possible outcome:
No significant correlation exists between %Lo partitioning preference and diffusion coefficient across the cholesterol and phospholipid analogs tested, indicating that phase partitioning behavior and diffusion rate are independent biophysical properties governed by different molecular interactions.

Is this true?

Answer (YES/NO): YES